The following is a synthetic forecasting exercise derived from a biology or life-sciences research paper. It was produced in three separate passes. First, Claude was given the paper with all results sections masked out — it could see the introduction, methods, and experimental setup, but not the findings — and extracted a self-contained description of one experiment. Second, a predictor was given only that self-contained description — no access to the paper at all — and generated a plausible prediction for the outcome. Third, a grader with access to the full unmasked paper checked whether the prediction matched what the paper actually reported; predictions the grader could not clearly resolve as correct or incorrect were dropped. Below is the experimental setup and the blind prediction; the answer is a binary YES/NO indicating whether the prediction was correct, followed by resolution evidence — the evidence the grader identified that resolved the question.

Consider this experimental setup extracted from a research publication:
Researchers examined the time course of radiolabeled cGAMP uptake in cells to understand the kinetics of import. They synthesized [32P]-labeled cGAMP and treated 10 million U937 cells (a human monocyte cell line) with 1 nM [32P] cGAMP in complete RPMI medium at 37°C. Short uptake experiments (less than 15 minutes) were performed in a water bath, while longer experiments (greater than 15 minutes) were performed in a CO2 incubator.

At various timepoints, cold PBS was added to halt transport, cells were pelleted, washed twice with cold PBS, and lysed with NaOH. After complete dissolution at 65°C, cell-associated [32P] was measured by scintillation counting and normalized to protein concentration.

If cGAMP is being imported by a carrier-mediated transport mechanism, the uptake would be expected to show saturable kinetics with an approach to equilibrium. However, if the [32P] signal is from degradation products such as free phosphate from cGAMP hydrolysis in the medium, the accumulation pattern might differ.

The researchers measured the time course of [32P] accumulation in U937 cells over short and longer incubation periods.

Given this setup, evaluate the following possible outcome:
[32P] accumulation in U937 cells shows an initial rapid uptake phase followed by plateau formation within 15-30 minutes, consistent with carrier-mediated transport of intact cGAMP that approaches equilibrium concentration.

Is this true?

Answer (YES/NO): NO